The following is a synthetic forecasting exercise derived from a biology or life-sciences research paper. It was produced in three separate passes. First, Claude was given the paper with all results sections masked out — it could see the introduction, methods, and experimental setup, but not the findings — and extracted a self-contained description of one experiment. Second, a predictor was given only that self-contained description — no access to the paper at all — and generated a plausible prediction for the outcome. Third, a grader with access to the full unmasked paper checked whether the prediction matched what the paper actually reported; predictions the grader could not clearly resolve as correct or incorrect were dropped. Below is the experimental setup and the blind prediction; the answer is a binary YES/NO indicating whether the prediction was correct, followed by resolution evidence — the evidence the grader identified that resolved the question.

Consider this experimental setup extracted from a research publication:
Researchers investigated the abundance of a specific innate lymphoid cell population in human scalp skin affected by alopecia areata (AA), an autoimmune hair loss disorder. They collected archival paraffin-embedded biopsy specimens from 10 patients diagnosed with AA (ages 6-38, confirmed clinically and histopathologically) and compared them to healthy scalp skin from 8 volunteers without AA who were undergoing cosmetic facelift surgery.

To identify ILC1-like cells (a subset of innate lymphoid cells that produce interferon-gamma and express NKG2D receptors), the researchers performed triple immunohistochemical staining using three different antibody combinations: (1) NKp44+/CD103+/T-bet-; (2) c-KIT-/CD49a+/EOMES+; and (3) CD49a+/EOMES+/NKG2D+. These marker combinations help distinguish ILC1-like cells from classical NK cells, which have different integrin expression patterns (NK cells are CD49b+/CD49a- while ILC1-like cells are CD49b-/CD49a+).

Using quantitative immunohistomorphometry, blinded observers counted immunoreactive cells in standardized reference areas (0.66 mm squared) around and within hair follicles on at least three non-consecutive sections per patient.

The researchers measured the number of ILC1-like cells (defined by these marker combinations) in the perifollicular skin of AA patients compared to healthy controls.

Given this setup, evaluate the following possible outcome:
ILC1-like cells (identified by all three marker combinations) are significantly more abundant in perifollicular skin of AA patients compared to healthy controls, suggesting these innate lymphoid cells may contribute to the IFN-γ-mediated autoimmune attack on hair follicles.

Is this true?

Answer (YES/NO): YES